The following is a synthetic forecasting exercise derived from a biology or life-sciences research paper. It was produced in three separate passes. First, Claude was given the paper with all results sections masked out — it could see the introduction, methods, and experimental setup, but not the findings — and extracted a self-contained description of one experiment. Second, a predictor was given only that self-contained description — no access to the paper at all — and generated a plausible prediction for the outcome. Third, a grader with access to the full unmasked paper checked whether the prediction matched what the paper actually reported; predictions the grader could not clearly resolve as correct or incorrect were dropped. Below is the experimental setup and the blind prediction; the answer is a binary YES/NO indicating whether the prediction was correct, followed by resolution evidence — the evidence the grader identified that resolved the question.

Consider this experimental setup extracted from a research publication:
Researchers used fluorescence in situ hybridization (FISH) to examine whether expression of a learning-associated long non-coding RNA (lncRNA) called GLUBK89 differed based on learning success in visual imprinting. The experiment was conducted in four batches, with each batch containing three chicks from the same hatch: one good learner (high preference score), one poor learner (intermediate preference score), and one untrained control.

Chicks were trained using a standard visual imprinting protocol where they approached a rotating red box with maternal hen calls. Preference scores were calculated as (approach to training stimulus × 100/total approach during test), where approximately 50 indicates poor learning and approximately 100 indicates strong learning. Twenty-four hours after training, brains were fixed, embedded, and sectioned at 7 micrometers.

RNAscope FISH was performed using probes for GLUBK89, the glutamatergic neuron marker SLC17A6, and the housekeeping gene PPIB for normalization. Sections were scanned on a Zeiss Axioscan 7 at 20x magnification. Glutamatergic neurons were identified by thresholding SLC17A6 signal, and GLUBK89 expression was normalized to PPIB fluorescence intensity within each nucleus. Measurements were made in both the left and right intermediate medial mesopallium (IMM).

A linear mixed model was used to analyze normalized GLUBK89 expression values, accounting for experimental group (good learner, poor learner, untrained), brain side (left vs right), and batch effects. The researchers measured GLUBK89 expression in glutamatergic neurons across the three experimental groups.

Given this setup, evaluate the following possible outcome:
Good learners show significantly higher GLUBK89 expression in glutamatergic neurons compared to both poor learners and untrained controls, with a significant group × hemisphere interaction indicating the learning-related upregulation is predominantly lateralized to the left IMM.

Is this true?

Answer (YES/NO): NO